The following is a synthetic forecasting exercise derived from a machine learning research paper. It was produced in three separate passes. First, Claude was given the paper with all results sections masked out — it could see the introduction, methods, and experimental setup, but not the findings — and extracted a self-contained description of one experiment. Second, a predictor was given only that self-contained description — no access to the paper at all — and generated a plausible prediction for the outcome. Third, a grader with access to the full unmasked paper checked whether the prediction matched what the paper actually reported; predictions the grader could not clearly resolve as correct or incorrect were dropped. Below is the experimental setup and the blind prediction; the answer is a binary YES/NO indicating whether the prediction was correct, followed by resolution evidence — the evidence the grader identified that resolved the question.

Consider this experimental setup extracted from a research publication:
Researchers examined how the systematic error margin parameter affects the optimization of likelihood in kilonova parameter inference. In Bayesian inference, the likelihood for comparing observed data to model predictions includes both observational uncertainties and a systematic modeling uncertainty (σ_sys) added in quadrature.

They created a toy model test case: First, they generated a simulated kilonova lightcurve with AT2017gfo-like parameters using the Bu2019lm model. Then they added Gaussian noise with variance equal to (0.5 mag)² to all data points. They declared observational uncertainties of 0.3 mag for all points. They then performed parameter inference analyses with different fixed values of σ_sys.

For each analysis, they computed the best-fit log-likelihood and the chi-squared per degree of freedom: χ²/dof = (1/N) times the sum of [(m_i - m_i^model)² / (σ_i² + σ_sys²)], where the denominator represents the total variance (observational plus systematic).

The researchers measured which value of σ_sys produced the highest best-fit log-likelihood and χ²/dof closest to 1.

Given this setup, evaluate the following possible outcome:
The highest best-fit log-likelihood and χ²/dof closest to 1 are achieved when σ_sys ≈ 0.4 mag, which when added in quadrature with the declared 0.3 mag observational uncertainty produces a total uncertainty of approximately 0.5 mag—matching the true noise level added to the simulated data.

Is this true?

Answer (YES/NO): YES